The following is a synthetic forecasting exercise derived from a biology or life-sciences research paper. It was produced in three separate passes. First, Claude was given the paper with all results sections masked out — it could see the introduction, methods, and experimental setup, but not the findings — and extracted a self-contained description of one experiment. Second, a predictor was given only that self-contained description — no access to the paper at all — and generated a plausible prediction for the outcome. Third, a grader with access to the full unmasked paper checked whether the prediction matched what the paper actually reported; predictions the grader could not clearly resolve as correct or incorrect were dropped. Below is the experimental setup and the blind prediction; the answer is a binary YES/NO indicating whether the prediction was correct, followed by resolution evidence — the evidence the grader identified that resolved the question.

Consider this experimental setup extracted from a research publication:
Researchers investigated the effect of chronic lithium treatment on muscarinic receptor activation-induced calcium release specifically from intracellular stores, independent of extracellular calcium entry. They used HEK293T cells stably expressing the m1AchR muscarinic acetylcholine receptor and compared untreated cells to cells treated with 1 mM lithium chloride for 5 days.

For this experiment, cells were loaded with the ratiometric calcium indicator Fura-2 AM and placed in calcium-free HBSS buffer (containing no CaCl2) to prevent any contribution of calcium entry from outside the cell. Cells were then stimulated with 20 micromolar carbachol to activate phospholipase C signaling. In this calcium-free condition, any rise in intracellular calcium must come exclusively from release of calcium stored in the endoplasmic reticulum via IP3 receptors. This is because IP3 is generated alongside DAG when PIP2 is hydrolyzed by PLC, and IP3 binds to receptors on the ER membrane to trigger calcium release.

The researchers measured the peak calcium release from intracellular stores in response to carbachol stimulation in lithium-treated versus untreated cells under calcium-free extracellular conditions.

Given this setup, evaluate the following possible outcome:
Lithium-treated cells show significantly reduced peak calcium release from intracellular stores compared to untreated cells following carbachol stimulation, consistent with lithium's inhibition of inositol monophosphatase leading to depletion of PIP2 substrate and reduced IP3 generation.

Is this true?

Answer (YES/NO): YES